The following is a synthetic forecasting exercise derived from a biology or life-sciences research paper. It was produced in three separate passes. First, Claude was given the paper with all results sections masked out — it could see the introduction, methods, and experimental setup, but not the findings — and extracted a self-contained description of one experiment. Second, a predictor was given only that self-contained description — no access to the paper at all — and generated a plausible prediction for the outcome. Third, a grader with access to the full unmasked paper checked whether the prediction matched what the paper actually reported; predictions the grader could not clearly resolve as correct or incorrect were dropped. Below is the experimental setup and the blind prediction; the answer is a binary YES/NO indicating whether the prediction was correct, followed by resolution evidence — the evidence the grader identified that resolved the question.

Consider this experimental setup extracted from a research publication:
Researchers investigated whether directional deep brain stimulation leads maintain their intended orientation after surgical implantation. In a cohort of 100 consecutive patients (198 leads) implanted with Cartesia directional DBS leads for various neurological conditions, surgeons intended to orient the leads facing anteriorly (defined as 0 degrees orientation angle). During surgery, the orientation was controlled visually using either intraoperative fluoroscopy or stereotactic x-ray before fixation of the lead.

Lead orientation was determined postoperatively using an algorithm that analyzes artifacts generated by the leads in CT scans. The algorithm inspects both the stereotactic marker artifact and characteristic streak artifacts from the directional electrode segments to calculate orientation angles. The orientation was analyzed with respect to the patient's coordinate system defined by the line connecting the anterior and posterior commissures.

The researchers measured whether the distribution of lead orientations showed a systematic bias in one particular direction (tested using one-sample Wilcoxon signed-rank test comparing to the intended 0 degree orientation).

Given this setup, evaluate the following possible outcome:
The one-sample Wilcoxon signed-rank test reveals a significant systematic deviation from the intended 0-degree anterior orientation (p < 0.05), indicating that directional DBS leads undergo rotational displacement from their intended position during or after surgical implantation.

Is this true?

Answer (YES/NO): NO